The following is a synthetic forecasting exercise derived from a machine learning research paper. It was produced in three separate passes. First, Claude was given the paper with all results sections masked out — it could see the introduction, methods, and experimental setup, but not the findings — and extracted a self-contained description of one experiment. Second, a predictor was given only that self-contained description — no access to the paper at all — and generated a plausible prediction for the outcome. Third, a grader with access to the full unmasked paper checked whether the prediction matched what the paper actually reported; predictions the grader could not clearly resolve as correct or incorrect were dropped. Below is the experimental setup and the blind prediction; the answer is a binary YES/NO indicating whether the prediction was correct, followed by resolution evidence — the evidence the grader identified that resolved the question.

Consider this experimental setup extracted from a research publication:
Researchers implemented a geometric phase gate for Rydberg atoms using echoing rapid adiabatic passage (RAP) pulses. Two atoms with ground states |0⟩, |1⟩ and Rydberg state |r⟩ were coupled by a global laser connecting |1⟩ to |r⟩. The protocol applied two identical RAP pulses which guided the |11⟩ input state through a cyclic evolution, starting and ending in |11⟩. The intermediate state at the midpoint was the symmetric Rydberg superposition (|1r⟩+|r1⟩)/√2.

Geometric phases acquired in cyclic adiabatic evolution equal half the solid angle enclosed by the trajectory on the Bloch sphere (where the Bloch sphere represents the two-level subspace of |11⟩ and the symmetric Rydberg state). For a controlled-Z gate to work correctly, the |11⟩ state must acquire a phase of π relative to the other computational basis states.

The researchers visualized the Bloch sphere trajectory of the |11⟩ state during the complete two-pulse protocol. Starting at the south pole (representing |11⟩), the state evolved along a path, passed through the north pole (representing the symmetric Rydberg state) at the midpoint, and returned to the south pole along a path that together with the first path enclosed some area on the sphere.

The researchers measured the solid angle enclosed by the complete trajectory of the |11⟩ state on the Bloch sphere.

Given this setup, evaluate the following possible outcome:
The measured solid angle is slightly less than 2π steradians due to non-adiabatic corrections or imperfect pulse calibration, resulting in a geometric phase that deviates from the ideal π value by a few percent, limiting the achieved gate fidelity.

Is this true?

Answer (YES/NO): NO